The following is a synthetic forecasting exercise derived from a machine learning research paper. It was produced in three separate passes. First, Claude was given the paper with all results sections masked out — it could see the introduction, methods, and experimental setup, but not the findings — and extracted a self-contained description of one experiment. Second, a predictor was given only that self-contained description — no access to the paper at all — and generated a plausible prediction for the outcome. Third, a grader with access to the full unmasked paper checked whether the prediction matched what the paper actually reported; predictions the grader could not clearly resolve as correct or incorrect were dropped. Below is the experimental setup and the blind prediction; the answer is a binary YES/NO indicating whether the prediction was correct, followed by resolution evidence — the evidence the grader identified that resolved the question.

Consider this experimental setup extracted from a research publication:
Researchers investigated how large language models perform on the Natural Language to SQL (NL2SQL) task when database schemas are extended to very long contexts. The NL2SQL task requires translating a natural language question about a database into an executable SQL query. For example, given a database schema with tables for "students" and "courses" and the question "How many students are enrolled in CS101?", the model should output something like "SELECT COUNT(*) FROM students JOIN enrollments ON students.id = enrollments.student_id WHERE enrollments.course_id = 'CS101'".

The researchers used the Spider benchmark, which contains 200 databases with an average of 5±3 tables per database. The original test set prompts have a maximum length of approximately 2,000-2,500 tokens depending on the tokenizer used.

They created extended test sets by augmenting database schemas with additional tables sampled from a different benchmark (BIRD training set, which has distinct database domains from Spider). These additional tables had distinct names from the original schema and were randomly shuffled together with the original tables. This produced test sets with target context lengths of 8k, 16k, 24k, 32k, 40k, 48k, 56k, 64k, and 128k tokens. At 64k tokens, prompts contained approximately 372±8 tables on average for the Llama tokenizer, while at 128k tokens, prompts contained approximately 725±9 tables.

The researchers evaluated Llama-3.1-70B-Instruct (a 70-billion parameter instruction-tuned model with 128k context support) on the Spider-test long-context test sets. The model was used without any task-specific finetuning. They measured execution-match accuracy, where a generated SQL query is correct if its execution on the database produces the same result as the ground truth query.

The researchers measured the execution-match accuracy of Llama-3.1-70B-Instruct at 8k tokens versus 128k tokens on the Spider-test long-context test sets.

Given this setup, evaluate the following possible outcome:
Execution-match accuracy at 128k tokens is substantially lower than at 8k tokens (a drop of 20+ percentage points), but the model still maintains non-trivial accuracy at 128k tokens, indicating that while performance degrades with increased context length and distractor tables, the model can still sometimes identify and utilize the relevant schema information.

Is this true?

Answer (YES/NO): YES